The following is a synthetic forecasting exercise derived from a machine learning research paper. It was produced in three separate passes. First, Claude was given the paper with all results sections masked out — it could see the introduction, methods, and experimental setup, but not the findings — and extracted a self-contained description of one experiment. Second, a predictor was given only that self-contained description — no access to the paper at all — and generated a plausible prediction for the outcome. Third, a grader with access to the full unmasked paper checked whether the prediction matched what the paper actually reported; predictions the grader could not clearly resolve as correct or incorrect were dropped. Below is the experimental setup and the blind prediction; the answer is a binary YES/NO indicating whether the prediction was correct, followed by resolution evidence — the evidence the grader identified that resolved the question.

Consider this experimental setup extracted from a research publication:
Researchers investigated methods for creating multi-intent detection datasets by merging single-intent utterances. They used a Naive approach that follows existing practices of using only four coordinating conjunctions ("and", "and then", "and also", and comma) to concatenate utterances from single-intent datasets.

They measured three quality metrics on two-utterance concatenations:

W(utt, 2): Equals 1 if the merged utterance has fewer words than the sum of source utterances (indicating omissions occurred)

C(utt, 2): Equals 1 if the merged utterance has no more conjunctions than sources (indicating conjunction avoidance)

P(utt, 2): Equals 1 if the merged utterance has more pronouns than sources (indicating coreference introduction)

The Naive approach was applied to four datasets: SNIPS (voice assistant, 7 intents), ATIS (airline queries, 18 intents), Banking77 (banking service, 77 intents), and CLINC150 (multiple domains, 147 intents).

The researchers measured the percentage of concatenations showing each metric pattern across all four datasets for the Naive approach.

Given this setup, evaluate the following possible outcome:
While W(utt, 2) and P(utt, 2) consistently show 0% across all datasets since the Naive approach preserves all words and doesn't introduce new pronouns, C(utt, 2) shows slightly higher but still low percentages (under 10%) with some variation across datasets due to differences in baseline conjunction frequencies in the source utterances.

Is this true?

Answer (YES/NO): NO